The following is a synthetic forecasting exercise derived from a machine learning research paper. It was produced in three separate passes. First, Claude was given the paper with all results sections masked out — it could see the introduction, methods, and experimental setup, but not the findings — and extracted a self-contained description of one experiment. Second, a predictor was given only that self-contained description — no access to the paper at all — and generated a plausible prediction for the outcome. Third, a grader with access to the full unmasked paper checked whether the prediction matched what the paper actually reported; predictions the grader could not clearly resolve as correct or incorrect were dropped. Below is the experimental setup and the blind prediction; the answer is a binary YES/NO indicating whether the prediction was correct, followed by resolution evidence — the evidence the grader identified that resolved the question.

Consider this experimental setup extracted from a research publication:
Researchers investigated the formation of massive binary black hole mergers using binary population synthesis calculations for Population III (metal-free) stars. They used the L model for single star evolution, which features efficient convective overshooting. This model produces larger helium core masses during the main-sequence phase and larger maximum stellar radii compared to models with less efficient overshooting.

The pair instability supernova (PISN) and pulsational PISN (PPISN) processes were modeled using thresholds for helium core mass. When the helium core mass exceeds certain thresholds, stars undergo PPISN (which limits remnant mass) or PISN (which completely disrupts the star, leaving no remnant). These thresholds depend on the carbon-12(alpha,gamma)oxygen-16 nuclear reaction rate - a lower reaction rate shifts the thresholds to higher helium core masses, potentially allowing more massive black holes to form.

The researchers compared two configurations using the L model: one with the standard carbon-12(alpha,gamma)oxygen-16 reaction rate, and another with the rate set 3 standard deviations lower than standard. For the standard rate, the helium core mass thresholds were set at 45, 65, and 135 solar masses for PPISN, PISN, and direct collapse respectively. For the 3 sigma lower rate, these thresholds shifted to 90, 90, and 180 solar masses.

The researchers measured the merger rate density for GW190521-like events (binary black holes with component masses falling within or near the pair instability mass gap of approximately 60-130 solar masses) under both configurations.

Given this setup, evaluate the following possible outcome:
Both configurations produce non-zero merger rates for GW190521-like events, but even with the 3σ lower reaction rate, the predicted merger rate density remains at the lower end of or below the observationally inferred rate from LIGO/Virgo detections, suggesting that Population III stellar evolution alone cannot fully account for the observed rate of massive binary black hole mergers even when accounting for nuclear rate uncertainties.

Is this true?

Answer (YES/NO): NO